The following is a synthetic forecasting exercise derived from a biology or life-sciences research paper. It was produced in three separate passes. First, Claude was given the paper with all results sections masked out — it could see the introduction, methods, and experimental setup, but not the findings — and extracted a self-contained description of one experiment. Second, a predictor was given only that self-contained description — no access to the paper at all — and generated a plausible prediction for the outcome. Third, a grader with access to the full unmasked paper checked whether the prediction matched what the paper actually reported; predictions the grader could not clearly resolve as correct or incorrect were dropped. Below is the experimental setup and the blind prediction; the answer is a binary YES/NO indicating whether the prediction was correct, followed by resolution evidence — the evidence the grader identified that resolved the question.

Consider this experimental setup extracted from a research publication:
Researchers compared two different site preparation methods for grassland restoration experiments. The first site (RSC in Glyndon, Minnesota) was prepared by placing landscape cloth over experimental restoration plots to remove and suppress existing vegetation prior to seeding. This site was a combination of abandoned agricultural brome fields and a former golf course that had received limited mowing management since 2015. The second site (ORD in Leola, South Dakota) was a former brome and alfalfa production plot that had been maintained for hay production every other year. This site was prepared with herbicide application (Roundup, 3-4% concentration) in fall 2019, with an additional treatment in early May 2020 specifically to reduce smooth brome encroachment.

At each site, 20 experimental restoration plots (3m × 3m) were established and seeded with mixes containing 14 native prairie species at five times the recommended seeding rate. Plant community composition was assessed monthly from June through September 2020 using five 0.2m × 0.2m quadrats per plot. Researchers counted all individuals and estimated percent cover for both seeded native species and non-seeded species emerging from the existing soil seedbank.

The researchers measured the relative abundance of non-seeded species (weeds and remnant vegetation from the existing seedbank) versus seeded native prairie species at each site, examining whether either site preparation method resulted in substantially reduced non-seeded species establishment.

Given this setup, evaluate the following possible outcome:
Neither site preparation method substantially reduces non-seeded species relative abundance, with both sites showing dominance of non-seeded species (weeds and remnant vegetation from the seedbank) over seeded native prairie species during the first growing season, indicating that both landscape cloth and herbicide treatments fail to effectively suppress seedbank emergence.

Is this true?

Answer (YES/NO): YES